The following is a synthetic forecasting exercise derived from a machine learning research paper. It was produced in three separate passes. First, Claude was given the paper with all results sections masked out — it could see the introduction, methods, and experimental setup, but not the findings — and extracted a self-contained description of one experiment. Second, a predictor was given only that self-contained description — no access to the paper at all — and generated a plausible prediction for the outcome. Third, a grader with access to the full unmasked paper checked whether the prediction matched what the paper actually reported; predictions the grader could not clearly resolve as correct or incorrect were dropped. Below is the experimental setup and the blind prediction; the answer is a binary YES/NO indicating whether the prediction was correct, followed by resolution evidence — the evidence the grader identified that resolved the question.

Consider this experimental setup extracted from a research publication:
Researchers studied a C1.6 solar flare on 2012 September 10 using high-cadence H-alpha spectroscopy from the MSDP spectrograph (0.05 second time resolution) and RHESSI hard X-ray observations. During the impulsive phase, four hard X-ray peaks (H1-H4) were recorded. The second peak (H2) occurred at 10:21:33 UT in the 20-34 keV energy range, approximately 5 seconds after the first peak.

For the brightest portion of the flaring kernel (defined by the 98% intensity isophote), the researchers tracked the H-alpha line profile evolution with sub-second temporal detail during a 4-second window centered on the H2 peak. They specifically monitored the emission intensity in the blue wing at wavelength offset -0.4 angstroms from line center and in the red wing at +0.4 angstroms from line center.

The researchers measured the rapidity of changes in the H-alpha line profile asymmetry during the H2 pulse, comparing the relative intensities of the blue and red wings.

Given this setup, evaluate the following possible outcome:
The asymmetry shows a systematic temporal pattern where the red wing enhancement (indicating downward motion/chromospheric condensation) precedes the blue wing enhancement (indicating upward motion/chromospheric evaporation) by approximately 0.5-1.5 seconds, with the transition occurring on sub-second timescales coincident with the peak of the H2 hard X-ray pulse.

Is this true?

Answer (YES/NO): NO